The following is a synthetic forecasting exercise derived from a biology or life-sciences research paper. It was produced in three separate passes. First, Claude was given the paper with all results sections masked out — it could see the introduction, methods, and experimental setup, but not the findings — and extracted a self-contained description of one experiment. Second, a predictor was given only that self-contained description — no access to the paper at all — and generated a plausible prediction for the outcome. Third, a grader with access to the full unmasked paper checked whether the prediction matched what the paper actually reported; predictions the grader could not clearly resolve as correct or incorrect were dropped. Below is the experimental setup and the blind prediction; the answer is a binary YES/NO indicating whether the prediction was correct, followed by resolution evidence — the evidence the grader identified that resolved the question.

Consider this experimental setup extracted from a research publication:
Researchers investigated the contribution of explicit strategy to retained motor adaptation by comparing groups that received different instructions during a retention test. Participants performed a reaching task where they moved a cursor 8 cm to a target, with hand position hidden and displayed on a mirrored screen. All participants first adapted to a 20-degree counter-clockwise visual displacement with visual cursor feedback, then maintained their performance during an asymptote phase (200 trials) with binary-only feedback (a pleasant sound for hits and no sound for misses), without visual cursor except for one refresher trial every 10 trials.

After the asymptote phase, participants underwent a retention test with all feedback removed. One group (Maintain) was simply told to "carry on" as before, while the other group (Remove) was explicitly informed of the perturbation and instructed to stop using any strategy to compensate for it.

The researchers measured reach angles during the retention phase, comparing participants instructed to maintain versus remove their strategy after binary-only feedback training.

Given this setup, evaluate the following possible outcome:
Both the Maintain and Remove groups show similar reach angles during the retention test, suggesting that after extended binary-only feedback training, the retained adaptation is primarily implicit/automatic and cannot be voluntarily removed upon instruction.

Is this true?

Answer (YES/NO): NO